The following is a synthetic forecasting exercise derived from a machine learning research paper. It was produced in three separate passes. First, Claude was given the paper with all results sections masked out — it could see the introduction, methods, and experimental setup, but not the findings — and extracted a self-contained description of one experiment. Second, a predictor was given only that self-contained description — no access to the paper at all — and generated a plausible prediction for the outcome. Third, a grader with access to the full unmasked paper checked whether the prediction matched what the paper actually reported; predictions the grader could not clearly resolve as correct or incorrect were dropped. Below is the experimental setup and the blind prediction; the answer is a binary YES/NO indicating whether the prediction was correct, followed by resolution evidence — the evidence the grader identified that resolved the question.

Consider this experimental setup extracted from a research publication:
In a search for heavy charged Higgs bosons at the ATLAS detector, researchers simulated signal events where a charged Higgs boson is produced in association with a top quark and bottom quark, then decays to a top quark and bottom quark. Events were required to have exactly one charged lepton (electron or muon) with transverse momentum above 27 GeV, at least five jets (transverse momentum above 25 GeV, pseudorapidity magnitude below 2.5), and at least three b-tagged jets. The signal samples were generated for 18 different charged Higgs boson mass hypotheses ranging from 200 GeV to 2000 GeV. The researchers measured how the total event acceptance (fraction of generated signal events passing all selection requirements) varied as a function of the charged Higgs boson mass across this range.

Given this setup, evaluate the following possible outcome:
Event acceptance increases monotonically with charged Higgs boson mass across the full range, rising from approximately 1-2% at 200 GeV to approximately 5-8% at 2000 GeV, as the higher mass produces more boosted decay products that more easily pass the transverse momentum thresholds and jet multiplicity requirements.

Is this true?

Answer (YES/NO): NO